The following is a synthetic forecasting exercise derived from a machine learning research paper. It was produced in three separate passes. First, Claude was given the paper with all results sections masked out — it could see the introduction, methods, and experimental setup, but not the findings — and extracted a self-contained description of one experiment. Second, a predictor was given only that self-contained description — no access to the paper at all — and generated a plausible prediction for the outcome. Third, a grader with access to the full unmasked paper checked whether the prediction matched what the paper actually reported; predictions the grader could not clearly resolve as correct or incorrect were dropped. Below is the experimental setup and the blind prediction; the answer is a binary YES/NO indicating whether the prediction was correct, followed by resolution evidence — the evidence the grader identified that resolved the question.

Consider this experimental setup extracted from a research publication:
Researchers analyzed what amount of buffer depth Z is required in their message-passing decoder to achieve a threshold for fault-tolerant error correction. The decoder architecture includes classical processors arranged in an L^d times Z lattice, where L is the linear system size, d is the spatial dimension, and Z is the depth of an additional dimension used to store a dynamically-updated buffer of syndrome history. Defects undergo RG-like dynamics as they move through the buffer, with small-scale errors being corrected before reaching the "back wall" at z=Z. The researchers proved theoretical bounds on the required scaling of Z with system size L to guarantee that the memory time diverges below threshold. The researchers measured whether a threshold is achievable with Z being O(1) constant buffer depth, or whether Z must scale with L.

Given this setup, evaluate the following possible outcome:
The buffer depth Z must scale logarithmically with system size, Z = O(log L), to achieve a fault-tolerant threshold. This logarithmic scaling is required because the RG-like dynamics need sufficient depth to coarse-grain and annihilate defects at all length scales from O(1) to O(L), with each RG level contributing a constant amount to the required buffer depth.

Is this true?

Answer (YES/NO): NO